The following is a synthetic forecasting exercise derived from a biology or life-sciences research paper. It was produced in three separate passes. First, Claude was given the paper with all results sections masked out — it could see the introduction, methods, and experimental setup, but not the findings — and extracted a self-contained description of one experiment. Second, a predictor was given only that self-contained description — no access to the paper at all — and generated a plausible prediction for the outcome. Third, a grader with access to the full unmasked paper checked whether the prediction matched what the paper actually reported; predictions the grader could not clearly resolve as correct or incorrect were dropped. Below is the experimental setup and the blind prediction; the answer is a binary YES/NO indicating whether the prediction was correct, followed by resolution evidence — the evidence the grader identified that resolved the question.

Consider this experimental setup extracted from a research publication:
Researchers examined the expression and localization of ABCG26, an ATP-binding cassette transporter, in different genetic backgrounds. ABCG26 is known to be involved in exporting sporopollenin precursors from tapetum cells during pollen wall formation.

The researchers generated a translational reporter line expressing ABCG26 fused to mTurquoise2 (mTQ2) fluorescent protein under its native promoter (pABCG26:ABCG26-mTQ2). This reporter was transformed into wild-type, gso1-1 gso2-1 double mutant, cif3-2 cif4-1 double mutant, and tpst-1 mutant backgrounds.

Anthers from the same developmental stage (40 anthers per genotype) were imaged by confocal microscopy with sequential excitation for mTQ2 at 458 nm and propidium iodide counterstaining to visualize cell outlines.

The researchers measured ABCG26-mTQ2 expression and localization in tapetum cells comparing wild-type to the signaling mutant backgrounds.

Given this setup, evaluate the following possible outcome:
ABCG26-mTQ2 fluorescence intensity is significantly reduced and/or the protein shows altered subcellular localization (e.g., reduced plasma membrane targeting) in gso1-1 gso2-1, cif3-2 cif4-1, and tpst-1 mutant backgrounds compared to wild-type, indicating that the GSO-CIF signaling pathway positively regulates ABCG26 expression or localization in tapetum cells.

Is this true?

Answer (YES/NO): YES